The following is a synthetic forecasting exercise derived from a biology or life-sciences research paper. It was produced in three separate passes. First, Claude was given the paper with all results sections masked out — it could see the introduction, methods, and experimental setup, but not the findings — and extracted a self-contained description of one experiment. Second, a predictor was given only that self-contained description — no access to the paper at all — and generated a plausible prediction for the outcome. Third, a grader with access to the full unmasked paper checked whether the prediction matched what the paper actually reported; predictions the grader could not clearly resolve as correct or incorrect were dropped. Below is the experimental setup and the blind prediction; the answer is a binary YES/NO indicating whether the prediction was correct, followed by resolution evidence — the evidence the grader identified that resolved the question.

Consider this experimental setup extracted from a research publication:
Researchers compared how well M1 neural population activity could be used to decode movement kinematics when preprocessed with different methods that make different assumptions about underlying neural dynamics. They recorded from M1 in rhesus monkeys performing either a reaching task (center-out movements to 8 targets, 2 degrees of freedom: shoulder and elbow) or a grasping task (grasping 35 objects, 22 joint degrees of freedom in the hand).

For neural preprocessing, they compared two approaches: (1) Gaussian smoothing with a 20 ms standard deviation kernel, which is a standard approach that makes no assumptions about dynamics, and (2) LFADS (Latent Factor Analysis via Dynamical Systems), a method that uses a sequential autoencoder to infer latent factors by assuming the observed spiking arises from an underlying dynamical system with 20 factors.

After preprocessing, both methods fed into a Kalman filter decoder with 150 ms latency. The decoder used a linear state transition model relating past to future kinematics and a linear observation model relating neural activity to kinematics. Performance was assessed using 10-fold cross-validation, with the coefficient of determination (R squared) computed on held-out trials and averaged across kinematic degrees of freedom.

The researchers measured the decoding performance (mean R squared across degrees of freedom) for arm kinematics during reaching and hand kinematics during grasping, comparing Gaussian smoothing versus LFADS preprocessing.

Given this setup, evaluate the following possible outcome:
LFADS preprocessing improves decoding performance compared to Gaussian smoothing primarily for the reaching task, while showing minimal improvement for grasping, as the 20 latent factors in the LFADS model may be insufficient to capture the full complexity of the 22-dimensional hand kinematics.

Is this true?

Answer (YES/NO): NO